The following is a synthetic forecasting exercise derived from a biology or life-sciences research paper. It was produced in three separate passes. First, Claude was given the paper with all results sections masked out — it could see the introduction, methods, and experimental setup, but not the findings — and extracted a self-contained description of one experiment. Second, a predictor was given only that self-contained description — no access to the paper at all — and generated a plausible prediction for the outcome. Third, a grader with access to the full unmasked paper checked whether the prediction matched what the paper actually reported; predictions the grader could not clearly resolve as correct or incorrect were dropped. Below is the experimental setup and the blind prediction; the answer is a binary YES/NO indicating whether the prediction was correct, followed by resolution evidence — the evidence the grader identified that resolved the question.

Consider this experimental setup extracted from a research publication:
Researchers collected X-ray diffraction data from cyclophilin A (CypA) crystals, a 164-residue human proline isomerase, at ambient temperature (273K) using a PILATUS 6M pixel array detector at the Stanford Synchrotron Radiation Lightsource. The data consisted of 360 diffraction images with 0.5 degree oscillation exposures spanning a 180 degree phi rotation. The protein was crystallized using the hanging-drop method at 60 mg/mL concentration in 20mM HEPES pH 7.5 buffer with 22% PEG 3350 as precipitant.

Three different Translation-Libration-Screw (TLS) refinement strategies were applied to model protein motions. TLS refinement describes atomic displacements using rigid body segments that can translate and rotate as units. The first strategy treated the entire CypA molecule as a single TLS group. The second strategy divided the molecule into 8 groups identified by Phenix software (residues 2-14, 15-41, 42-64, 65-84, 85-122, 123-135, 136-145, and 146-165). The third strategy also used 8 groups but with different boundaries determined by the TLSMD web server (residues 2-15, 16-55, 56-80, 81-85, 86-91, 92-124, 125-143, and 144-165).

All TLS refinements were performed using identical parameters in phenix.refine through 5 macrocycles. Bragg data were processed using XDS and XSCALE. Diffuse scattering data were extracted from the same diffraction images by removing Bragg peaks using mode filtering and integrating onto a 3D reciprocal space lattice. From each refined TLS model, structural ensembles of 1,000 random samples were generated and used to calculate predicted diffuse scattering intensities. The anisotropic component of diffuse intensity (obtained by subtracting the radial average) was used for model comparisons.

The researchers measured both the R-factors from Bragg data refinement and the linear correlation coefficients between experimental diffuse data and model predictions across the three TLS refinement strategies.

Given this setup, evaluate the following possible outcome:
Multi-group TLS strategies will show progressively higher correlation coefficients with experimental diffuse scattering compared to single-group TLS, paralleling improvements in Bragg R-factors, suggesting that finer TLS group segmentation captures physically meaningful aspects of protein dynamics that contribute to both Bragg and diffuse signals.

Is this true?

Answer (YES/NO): NO